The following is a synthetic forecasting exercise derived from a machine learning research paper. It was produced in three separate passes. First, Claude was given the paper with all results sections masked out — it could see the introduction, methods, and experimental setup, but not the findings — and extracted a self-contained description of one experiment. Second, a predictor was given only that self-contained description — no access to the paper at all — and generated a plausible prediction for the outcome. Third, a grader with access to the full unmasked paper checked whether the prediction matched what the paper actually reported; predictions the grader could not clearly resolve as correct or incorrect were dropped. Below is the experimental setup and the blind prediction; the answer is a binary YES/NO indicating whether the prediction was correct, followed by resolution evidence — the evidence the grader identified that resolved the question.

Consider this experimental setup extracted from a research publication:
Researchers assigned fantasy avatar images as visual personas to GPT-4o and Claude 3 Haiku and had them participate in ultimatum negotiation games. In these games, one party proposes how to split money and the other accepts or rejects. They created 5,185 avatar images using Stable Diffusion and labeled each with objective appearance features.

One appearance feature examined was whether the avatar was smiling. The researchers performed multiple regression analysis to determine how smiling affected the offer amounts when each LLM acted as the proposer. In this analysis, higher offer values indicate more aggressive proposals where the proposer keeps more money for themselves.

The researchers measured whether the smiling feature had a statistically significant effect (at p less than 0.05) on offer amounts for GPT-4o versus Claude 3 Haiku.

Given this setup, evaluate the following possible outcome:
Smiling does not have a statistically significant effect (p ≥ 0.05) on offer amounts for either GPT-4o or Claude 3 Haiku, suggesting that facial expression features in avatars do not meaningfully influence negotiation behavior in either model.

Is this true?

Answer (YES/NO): NO